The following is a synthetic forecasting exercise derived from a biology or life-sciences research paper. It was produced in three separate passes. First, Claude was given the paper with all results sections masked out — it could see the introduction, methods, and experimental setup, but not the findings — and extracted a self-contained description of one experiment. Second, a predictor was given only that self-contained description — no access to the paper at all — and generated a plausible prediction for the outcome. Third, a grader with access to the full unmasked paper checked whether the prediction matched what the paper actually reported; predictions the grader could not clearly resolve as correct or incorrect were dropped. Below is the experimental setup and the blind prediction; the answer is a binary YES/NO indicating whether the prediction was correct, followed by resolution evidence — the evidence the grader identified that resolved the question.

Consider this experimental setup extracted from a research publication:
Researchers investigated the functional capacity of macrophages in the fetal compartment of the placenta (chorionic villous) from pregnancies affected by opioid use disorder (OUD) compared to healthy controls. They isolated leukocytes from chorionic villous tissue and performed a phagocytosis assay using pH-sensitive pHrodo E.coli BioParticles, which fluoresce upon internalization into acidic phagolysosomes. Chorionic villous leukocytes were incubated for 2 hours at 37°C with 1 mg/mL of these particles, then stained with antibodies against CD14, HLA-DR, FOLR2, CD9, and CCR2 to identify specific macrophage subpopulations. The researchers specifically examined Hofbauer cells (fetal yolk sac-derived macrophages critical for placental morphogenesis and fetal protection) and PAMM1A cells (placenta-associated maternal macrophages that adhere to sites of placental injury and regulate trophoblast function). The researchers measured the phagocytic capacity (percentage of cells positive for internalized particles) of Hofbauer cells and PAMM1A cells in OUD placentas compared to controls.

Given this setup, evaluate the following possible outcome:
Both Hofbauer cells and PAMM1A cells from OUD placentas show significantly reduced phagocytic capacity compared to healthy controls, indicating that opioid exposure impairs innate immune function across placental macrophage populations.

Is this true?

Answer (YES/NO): NO